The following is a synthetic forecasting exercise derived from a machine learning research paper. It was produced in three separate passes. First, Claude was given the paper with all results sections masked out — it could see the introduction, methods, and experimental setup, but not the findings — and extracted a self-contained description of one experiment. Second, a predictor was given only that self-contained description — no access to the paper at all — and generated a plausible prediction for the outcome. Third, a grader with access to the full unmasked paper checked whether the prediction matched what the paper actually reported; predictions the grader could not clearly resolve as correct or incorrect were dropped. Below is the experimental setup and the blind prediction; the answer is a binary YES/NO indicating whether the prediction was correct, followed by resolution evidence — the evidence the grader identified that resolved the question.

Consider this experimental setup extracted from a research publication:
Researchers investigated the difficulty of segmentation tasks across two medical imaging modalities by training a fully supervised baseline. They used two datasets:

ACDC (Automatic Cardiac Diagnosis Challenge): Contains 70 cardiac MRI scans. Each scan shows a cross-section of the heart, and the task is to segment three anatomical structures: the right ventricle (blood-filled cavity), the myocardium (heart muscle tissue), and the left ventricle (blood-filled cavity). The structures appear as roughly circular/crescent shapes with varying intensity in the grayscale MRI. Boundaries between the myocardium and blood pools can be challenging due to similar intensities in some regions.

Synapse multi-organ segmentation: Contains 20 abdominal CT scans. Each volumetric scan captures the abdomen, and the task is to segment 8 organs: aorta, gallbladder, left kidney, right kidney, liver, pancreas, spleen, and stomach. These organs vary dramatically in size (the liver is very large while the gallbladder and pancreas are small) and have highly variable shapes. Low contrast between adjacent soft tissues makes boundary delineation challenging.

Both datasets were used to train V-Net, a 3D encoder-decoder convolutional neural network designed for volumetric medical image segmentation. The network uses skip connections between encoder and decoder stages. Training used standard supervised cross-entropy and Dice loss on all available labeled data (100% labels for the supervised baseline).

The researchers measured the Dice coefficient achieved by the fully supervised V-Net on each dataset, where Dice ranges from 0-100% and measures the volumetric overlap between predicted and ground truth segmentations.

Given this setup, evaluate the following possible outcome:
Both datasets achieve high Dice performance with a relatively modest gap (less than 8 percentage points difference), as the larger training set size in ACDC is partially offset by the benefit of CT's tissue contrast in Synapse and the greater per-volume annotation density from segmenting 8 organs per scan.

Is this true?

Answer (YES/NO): NO